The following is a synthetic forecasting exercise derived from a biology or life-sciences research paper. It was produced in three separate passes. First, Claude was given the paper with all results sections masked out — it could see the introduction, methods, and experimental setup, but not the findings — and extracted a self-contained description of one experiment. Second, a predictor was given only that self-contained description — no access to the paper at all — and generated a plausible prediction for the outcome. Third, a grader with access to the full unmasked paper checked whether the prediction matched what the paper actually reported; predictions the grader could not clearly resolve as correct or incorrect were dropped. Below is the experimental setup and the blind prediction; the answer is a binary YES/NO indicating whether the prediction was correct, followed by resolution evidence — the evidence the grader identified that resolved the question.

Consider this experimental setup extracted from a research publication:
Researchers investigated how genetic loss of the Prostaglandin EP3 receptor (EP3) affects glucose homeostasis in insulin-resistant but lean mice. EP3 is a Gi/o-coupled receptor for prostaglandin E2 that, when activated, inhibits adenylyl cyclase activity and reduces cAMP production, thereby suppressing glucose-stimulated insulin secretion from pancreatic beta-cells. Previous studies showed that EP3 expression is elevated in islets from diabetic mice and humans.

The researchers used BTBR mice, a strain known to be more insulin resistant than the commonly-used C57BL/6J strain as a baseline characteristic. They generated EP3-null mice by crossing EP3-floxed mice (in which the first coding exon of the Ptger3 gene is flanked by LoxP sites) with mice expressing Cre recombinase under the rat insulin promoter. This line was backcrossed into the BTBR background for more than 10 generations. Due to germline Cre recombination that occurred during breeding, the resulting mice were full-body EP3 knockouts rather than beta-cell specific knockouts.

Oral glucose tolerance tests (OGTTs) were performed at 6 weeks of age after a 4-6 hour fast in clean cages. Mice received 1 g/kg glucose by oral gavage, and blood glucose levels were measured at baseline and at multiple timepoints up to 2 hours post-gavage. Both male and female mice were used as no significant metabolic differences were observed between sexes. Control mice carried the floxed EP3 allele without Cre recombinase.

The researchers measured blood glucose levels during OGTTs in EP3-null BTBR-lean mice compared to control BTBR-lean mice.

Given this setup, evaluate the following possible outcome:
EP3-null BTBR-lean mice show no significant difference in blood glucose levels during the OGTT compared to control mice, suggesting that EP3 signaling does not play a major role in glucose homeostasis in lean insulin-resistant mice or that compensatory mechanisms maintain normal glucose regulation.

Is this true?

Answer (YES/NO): NO